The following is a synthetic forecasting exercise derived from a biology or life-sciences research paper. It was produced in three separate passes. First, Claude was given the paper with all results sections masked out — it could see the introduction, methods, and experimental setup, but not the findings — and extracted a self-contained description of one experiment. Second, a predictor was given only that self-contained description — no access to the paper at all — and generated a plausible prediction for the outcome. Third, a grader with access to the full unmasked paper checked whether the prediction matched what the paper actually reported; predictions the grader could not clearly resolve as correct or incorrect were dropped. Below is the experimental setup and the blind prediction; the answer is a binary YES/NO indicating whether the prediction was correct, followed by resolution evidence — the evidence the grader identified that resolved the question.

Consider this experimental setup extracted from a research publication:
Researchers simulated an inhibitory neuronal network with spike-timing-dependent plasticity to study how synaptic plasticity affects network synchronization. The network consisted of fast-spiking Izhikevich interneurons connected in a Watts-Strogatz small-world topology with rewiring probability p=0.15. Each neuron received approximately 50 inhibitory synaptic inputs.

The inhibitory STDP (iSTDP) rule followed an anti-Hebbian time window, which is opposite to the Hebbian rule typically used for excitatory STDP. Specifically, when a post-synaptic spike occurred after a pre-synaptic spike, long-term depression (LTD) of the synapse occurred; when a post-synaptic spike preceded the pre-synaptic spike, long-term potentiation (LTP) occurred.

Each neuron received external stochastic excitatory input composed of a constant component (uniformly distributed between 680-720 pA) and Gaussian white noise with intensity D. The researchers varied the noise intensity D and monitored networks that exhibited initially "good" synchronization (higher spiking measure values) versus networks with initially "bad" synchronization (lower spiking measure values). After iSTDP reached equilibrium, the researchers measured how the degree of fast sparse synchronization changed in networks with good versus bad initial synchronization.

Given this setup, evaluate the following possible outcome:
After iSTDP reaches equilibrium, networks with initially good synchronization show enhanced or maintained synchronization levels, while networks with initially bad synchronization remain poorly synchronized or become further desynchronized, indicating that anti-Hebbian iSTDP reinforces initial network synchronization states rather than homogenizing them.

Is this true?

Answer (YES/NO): NO